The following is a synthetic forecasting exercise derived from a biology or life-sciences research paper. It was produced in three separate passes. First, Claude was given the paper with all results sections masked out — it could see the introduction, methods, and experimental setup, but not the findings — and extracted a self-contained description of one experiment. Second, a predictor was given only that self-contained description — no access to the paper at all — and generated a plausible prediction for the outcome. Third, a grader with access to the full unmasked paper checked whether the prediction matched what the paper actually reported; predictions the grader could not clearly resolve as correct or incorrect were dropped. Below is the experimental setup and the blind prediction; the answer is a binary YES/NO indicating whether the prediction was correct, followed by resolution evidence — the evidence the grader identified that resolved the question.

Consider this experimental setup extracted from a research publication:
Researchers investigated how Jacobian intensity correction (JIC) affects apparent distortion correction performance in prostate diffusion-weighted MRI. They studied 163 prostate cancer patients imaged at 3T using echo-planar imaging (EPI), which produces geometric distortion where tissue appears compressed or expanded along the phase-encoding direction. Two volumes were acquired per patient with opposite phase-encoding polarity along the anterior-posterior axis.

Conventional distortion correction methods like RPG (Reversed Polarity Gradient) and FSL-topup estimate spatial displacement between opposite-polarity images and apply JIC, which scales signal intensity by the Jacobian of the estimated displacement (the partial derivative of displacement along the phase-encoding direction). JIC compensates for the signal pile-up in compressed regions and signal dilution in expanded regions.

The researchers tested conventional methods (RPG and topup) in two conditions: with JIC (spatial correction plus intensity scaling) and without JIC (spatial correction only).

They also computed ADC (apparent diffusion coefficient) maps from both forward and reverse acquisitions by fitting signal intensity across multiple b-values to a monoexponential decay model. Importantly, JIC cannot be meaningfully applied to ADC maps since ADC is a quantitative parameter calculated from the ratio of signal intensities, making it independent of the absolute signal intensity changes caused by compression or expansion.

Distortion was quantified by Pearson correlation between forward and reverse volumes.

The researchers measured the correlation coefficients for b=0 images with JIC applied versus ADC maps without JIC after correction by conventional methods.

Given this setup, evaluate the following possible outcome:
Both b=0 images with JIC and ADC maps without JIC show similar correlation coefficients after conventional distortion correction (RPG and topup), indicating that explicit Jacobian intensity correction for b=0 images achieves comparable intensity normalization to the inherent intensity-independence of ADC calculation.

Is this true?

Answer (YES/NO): NO